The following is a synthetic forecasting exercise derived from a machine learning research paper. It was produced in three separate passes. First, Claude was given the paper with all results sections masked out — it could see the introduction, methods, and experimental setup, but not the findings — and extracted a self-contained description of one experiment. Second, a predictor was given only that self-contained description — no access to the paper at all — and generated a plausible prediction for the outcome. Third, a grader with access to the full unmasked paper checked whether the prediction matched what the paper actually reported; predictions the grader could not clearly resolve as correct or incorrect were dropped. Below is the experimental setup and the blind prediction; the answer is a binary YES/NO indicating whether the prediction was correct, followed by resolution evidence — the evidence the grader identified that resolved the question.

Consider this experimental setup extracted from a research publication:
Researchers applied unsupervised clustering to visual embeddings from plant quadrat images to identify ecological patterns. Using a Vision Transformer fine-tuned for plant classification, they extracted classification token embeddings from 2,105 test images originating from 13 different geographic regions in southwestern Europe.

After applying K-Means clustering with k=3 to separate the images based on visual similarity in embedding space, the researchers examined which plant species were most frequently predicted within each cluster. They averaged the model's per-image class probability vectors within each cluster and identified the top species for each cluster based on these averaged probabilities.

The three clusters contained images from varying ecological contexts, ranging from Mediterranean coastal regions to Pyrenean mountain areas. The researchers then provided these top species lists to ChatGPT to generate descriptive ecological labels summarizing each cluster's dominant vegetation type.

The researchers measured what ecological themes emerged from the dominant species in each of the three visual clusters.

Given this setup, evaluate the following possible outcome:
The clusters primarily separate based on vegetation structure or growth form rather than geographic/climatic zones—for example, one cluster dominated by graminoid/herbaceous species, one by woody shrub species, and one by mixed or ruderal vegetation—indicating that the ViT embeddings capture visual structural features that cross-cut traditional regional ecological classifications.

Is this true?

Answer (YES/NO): NO